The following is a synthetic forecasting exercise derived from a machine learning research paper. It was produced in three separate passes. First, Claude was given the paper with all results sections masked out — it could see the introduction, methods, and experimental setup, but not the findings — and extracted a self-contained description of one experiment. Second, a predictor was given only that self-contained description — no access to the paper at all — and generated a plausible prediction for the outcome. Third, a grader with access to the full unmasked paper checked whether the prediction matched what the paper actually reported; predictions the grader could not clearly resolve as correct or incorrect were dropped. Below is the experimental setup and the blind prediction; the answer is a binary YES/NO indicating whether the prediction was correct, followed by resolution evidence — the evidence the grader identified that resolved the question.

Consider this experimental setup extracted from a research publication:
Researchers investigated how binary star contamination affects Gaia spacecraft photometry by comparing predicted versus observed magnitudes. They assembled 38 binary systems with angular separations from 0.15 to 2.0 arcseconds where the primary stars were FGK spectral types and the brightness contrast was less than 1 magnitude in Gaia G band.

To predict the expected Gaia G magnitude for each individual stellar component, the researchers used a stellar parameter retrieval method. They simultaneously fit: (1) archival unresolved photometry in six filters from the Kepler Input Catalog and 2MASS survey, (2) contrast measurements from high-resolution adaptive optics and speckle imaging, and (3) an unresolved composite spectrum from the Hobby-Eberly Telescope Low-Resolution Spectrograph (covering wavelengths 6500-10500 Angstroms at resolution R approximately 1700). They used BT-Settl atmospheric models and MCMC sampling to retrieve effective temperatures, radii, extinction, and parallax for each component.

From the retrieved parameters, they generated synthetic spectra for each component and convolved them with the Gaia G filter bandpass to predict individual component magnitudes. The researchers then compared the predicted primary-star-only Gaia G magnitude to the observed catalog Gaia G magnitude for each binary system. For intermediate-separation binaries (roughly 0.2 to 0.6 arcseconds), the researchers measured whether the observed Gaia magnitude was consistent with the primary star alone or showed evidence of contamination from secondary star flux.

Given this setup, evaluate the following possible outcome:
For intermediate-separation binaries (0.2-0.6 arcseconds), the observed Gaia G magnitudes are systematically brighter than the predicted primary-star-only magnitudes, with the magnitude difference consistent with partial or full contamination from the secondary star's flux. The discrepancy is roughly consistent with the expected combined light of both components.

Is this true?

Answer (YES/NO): NO